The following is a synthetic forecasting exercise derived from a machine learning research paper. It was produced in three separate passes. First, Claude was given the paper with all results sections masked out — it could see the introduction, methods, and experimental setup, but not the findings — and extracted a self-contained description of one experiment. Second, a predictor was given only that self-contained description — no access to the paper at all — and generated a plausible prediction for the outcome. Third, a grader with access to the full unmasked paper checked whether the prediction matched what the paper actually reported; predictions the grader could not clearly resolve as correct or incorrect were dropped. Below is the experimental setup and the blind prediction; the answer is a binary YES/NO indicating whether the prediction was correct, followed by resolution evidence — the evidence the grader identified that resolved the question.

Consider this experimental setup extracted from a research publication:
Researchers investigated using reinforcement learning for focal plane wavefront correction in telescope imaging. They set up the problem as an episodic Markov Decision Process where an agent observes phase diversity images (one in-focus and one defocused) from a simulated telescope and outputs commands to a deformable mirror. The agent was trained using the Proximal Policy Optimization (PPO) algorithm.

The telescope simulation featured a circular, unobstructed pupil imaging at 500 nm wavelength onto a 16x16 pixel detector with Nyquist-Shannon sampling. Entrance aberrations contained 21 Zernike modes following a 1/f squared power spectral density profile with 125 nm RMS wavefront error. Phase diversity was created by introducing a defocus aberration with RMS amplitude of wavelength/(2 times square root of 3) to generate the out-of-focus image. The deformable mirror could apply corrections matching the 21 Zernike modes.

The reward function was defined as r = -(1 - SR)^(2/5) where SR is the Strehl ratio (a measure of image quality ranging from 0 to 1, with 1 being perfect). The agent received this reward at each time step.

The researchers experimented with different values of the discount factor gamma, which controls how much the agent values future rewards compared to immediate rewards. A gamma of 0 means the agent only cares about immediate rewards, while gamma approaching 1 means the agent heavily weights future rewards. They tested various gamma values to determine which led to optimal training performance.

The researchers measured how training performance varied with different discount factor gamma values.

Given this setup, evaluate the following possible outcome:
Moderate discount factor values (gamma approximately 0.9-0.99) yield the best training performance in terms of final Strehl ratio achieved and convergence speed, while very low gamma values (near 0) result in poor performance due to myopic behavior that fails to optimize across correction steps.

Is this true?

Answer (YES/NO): NO